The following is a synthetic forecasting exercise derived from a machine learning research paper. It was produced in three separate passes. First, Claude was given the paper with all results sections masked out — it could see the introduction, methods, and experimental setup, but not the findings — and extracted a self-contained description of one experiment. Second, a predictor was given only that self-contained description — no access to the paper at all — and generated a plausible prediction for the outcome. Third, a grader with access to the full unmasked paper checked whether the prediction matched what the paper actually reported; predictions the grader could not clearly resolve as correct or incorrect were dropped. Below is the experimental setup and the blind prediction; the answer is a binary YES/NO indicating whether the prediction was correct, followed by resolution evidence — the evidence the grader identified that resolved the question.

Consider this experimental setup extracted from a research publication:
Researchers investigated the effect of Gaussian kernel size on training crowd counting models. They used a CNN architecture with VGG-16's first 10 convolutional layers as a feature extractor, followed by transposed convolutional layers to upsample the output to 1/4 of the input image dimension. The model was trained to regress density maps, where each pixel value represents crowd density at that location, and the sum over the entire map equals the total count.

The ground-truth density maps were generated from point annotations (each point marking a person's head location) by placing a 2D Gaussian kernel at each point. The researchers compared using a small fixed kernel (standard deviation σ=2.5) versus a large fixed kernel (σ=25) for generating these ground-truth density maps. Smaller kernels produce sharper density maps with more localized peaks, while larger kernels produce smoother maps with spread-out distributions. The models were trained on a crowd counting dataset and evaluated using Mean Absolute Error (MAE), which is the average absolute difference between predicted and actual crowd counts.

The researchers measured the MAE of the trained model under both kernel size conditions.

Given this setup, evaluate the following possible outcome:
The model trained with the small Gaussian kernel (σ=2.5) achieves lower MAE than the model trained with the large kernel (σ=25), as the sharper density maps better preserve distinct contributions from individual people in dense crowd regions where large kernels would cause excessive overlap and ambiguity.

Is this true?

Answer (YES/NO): NO